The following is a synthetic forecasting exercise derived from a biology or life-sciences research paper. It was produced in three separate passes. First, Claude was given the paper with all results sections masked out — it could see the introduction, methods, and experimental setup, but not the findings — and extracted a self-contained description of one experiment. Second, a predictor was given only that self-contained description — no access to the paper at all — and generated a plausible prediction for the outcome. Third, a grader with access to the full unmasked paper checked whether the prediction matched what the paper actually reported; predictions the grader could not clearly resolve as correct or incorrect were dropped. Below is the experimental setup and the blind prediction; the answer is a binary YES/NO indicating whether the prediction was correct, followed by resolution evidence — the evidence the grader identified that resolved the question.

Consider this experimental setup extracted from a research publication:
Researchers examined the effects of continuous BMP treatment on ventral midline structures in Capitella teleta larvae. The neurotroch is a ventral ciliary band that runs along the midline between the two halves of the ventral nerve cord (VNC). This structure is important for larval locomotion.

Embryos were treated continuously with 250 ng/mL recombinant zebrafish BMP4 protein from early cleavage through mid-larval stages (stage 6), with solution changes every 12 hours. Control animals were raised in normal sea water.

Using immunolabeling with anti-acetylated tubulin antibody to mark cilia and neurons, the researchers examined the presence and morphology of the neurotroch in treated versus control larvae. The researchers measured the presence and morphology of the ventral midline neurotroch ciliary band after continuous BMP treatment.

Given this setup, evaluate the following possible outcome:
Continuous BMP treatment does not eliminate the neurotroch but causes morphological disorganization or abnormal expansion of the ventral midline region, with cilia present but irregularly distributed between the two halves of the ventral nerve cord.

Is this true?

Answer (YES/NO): NO